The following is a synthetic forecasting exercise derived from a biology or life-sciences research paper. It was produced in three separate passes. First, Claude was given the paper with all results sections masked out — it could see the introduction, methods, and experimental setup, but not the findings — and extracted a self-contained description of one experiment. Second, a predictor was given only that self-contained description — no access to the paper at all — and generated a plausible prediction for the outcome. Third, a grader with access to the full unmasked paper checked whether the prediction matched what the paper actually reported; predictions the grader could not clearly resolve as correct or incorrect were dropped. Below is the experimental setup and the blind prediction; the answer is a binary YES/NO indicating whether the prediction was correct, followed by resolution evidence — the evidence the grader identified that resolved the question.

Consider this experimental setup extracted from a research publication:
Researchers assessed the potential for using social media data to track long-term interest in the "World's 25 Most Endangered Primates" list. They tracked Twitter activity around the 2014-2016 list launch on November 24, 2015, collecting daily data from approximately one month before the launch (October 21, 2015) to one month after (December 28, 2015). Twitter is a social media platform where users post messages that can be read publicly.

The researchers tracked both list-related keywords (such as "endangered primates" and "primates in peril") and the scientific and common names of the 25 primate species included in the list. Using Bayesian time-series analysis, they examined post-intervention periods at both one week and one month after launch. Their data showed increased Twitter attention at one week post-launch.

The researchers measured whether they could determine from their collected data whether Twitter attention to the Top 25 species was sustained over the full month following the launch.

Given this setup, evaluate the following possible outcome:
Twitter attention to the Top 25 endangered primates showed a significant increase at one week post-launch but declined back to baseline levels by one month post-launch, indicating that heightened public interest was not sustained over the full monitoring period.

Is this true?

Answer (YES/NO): YES